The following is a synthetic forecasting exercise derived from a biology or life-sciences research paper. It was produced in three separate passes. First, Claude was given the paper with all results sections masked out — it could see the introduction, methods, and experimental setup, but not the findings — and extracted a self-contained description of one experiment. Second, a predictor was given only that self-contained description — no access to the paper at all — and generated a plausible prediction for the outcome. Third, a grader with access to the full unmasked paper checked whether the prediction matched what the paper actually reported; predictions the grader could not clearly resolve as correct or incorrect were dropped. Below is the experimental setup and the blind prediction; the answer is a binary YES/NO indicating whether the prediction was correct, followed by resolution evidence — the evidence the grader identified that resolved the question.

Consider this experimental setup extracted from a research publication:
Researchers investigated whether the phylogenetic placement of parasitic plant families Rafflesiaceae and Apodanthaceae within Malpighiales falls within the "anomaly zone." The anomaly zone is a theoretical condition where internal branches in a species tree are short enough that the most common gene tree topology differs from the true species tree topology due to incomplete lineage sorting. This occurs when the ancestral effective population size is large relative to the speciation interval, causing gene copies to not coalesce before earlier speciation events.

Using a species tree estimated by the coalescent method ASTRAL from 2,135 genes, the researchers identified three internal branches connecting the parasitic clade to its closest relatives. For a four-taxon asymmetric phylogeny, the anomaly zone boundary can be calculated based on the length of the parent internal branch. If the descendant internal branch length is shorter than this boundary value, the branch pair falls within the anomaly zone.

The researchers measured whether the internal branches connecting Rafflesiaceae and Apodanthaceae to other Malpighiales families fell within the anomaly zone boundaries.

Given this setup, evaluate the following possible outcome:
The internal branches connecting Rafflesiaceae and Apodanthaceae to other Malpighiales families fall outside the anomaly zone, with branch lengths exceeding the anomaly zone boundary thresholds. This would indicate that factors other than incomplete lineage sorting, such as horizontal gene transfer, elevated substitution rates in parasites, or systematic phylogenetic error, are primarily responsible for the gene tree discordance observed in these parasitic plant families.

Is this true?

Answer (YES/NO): NO